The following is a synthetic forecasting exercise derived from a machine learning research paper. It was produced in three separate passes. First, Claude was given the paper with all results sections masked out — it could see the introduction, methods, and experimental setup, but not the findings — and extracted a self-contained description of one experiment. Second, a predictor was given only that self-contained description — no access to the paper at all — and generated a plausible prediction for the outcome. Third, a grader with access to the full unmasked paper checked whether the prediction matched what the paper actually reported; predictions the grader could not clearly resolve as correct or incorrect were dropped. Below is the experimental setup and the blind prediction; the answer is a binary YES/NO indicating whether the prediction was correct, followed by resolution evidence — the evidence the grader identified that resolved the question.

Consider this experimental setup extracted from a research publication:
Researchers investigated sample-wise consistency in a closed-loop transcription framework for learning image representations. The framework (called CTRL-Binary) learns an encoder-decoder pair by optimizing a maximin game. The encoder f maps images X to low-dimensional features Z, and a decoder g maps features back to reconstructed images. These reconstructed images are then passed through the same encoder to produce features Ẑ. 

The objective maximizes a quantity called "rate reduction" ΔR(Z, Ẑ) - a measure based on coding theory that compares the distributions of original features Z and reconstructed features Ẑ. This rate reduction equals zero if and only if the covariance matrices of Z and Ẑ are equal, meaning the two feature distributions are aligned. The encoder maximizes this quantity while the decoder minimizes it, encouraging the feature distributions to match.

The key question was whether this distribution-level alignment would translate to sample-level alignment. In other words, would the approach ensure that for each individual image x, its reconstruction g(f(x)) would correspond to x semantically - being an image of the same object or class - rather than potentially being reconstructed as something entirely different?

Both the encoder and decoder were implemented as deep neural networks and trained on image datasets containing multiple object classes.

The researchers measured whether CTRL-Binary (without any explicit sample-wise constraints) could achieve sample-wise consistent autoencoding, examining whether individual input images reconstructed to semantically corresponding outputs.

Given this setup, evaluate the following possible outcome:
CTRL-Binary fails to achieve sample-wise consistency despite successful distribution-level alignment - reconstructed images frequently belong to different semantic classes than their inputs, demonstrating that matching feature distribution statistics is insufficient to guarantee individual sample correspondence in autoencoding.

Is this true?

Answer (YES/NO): YES